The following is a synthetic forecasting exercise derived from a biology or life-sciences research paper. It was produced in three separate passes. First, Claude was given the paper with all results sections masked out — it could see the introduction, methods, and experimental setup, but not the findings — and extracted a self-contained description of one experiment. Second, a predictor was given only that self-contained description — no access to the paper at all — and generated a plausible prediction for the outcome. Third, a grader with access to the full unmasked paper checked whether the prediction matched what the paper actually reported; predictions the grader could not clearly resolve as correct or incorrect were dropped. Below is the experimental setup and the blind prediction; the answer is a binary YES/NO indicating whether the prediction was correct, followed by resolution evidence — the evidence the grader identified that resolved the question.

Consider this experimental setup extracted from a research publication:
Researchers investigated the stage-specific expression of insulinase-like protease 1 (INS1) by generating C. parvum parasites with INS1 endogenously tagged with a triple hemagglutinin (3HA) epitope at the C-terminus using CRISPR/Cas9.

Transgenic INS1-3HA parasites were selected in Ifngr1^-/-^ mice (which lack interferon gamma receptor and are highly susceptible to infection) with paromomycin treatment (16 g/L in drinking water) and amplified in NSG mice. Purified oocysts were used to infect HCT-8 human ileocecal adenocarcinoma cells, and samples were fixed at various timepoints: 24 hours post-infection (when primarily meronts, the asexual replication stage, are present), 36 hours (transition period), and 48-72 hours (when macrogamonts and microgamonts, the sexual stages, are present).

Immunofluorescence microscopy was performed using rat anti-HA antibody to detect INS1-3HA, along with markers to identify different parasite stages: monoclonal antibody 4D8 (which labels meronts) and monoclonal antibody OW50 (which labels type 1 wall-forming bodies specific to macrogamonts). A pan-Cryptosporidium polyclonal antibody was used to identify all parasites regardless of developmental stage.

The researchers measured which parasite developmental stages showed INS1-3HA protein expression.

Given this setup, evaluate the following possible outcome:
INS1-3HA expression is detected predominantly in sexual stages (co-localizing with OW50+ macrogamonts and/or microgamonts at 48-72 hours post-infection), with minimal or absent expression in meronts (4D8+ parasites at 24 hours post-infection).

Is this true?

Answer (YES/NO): NO